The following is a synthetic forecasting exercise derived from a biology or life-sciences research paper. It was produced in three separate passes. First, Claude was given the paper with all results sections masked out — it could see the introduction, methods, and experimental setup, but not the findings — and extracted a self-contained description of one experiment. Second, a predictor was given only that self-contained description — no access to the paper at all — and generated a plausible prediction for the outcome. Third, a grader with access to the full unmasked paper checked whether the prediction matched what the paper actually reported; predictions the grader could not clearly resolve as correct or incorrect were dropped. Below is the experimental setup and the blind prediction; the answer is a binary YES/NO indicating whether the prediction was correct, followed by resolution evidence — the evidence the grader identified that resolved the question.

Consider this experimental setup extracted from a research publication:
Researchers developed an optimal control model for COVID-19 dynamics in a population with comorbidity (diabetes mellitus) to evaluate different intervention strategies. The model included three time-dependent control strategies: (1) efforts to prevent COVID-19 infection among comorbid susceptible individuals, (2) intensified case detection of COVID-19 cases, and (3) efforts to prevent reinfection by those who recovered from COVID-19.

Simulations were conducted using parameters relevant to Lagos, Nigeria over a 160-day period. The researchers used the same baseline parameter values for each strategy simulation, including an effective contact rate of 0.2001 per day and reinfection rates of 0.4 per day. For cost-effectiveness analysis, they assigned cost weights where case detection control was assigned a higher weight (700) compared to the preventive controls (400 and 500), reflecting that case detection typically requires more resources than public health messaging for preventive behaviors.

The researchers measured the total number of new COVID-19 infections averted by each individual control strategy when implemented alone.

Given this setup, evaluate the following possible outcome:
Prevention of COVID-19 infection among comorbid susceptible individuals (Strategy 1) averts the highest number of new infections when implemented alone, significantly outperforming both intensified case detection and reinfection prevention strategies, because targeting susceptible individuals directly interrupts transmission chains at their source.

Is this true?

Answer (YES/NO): YES